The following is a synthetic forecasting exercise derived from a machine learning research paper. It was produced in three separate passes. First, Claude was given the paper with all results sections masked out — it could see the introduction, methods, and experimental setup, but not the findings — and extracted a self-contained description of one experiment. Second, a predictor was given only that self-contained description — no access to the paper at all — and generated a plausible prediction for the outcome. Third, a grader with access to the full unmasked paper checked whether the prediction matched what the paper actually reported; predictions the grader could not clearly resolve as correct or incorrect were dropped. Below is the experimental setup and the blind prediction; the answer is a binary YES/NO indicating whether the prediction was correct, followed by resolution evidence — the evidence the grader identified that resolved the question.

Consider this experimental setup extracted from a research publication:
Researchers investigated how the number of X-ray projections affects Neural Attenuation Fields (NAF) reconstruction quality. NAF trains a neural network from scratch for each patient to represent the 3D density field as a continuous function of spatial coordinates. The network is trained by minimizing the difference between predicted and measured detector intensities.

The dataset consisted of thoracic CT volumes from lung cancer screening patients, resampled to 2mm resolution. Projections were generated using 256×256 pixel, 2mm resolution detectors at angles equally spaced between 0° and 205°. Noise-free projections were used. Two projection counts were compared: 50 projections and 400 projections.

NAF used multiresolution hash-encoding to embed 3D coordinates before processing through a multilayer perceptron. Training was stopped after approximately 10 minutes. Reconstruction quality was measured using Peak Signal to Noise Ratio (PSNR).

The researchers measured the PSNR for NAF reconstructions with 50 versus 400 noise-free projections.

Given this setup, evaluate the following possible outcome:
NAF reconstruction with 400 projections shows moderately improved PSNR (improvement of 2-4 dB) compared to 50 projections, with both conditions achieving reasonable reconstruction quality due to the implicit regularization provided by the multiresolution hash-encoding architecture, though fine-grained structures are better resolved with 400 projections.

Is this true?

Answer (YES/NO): NO